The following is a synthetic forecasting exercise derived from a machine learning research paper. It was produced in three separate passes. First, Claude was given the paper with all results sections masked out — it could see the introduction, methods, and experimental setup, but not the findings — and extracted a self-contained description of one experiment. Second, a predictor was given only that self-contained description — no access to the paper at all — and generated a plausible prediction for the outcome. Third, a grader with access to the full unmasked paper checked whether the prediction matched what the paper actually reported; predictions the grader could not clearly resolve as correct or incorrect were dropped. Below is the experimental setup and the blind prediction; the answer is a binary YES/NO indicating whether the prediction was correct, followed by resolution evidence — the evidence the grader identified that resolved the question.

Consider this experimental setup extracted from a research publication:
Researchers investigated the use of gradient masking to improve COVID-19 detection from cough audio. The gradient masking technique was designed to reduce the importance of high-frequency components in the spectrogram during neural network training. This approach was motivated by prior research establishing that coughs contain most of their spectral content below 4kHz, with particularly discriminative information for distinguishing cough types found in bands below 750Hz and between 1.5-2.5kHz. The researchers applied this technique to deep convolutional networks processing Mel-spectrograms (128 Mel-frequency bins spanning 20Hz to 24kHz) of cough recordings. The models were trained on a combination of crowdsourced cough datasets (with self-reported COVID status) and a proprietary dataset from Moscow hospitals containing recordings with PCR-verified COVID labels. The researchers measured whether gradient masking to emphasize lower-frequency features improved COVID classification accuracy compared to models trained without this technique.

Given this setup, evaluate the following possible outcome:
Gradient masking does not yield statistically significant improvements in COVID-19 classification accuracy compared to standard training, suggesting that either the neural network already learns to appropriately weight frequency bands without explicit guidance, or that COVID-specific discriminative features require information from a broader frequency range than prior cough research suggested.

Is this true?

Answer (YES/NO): YES